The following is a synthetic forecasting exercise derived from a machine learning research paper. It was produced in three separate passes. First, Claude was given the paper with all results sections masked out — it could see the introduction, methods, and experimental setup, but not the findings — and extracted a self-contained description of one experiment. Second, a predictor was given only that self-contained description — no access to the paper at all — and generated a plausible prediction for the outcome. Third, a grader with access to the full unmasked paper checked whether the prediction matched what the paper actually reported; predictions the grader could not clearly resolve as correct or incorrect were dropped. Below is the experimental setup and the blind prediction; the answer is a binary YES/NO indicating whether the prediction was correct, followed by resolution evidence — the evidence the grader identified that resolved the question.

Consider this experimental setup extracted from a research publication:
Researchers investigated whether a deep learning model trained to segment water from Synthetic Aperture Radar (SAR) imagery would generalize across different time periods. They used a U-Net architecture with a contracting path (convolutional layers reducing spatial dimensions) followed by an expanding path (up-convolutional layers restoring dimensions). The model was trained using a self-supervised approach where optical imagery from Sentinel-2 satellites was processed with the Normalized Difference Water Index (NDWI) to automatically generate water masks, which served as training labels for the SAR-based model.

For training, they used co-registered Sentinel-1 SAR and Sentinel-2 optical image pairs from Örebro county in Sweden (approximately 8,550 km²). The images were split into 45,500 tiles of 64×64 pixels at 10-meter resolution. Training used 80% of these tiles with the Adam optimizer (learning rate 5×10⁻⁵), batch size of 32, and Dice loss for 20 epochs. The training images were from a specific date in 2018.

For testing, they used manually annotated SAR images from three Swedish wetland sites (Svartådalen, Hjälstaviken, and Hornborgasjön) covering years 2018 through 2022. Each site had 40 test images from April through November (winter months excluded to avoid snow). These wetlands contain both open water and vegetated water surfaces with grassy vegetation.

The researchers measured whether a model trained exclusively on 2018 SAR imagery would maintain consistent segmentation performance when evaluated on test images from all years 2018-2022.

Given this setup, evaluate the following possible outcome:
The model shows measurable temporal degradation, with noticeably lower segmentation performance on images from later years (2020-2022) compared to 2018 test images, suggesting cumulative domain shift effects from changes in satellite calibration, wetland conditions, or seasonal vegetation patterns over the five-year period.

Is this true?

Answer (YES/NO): NO